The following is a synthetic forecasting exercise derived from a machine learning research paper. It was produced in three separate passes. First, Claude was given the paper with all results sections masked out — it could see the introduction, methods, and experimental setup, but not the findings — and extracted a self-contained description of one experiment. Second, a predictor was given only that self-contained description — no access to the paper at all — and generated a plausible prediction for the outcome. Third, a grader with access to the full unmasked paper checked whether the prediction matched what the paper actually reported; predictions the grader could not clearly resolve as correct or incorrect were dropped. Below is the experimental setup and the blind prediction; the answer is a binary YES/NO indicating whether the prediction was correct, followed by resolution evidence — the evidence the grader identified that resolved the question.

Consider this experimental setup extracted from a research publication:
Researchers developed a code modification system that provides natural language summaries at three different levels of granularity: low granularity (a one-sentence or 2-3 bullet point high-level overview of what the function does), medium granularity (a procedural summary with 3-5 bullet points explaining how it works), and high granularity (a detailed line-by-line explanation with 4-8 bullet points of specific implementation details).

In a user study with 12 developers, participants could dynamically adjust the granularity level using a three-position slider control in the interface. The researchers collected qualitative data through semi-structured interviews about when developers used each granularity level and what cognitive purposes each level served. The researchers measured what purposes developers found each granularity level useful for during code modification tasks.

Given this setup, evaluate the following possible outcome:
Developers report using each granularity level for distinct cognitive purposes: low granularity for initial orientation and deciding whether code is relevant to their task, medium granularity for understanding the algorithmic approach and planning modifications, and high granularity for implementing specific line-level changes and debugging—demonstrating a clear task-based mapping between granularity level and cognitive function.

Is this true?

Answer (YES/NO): NO